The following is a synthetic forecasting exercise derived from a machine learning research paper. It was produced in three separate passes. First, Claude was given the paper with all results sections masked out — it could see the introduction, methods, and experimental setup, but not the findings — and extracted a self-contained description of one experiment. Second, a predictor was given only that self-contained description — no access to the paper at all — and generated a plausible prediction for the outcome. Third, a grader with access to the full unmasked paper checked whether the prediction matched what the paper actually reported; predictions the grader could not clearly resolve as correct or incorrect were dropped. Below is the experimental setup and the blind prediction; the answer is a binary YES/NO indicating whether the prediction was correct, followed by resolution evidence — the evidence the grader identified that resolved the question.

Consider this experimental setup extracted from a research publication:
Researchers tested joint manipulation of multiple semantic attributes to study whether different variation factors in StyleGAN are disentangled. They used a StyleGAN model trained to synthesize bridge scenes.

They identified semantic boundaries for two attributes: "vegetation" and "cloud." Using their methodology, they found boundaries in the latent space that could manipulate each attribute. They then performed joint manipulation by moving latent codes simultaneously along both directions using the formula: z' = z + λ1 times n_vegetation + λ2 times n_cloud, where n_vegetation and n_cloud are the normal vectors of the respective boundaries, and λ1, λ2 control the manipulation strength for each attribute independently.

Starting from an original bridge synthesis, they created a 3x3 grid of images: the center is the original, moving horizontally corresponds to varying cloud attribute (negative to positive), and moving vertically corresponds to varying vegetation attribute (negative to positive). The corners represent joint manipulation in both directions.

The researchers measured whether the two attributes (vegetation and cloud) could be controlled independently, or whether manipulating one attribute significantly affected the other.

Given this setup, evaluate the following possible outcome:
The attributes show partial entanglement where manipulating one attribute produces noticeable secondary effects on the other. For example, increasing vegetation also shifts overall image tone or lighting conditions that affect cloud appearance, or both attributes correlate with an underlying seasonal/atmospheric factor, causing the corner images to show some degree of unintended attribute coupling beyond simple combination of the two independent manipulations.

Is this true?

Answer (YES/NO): NO